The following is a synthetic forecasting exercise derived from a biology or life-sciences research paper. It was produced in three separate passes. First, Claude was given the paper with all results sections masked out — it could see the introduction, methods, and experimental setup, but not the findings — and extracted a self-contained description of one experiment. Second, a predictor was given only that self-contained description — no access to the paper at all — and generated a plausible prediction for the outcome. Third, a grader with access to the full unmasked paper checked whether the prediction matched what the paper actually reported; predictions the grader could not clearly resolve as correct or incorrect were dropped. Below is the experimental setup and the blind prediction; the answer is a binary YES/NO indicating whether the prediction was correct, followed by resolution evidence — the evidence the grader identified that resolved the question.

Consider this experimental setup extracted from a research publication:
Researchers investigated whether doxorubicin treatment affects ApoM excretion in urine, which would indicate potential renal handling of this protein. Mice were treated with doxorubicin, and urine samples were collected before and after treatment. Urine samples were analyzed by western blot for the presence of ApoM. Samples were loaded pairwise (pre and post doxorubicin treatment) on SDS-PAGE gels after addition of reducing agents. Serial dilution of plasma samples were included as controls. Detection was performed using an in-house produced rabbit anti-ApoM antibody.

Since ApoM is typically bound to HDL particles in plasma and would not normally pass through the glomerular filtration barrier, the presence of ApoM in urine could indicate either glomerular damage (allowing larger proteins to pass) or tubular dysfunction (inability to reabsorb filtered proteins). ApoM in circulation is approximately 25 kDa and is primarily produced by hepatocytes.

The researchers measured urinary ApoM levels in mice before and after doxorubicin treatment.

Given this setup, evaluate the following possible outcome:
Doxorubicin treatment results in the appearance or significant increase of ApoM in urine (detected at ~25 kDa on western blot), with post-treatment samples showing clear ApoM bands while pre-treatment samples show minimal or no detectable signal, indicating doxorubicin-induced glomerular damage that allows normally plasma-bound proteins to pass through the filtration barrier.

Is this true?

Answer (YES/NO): NO